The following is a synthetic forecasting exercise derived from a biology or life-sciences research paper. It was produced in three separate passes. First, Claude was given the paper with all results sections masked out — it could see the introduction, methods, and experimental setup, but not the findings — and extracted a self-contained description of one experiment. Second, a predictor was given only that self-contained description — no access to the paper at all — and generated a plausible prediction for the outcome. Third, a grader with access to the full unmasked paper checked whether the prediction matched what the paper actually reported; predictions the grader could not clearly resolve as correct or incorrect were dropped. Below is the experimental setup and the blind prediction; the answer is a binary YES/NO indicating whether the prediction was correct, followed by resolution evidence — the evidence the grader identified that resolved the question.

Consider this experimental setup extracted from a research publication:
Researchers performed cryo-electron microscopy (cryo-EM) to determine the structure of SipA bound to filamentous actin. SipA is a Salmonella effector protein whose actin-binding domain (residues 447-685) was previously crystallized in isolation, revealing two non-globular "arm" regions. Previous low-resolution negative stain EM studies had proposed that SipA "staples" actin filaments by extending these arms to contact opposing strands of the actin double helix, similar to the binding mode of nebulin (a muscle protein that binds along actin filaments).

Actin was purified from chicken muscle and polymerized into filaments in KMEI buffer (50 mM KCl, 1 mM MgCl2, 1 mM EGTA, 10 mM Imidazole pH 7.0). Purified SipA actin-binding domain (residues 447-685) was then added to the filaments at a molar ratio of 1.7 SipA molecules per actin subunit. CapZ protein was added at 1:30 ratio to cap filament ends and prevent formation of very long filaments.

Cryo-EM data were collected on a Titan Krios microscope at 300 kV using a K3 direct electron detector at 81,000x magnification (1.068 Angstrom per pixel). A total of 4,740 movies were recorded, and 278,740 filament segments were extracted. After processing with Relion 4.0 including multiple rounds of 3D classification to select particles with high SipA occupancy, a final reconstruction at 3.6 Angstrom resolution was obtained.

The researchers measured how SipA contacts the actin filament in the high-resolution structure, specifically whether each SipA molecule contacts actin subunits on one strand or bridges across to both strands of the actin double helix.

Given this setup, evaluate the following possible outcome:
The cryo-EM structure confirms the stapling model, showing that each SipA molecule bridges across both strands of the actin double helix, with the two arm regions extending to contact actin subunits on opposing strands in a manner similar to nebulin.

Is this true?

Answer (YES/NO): NO